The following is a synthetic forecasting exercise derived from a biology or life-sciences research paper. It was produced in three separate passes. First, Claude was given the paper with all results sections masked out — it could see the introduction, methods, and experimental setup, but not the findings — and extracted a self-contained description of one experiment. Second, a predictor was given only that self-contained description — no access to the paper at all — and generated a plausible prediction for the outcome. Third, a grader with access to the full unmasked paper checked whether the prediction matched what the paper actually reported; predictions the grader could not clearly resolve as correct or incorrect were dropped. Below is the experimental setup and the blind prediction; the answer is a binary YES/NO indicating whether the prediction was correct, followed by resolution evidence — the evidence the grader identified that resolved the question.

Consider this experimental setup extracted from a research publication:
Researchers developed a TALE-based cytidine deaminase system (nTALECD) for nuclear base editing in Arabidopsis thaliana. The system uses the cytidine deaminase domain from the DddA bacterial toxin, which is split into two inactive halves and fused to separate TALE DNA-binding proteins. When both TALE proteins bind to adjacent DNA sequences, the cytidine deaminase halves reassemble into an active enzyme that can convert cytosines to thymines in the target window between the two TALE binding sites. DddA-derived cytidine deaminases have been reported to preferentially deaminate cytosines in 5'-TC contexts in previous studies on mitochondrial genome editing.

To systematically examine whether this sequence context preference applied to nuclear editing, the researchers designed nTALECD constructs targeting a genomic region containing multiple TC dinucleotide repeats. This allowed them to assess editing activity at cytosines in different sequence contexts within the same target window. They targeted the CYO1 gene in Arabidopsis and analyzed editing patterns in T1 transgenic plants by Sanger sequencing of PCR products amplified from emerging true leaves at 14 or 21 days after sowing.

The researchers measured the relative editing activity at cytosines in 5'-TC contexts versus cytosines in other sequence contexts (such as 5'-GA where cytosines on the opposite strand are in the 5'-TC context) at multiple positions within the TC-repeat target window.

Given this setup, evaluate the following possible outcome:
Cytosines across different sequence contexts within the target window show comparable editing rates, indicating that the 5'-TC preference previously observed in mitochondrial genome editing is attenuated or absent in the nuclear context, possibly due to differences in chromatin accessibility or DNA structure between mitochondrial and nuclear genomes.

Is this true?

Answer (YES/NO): NO